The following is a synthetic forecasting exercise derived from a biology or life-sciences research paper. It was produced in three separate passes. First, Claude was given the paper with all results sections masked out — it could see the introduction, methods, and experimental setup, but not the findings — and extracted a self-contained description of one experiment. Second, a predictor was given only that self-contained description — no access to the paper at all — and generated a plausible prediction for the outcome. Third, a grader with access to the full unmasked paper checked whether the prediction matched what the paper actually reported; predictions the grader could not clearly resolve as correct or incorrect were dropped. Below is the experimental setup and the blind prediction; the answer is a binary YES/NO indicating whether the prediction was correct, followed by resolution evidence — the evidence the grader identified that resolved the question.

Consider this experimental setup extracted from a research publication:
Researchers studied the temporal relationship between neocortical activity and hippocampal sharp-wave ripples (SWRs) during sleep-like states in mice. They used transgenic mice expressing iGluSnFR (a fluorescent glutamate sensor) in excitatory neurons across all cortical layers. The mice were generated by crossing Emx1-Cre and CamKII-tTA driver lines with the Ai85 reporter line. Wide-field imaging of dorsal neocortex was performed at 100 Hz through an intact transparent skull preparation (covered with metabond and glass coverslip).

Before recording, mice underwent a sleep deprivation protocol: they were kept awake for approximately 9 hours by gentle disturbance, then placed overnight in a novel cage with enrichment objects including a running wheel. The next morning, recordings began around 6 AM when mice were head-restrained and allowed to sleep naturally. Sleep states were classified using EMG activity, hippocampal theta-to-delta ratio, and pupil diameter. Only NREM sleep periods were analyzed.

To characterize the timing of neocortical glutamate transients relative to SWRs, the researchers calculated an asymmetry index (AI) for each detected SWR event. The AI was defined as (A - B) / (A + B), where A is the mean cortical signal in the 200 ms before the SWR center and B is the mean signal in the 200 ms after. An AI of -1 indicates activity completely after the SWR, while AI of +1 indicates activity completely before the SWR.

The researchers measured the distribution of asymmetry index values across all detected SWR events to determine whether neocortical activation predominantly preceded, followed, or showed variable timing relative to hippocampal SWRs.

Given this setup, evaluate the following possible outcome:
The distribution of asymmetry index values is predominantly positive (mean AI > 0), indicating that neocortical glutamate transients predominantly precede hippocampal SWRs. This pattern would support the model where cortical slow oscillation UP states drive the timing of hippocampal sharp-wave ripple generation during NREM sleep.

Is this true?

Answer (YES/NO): NO